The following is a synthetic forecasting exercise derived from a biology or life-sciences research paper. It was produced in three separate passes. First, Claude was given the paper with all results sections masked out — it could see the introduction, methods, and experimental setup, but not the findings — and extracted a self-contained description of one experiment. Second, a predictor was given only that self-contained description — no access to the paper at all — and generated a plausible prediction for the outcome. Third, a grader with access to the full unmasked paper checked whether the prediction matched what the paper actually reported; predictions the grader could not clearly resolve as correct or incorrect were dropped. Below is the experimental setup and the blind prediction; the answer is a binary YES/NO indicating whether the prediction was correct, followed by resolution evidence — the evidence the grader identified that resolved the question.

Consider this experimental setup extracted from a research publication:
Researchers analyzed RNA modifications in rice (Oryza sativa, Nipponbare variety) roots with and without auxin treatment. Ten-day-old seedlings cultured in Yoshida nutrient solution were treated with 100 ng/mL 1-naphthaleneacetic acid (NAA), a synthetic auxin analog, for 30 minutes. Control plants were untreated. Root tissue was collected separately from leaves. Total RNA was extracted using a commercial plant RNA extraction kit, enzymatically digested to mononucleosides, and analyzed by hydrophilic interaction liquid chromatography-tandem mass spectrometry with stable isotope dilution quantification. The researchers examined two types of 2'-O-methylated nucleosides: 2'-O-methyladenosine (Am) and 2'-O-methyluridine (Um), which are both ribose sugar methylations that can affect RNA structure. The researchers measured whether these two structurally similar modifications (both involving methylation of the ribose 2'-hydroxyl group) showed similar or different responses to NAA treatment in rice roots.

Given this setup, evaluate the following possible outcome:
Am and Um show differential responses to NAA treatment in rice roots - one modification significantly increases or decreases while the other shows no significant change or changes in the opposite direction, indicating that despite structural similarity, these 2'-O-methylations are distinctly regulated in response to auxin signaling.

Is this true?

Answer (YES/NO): NO